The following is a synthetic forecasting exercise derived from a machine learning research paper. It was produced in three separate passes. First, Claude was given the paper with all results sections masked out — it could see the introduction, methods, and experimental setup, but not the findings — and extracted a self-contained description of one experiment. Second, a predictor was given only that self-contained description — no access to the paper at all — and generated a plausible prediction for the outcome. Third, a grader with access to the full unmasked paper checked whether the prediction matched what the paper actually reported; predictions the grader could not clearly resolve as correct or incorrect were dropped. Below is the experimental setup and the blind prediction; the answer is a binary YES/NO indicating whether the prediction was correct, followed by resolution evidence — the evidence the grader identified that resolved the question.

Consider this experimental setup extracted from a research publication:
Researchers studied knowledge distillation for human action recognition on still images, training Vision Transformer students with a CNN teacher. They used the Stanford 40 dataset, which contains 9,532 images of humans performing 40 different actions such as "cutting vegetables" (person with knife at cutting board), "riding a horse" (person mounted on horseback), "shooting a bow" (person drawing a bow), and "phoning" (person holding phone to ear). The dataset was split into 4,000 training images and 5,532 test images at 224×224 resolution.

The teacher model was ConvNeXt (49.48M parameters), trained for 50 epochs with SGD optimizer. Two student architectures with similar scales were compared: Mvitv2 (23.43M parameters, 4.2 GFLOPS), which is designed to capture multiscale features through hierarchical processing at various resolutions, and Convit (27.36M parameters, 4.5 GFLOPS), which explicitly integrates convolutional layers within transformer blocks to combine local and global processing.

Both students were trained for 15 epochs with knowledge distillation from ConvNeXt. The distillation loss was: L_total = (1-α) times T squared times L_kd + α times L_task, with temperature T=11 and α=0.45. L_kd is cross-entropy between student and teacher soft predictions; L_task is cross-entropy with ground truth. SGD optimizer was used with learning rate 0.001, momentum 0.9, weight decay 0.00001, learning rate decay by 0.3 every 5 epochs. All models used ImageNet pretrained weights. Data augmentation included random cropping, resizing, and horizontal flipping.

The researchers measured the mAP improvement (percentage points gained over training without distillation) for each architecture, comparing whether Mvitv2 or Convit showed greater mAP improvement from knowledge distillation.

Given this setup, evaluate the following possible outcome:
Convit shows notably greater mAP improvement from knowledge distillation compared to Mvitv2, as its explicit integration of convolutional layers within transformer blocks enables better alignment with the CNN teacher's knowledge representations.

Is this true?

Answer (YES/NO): NO